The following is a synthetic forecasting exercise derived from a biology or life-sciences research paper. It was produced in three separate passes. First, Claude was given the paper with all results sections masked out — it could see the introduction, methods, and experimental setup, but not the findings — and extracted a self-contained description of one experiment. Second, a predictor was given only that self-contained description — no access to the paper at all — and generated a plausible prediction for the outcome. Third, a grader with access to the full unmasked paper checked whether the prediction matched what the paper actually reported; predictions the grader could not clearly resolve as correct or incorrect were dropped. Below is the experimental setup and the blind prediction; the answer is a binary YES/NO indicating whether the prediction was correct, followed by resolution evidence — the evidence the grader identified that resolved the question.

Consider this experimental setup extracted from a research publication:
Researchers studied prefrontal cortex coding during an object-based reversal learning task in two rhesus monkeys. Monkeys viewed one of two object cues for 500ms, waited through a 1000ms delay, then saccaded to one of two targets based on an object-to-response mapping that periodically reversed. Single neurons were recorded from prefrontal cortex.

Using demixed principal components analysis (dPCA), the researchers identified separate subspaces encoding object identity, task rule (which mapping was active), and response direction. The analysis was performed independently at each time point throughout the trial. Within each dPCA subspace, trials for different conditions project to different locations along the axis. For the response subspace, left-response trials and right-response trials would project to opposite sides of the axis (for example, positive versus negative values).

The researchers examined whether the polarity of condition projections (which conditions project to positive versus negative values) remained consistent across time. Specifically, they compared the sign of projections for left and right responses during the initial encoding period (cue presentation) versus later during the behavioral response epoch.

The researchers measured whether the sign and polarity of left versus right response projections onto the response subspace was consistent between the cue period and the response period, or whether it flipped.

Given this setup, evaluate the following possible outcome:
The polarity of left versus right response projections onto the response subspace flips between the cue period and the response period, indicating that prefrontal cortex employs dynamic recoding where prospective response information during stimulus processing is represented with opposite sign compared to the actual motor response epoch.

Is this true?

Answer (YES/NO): NO